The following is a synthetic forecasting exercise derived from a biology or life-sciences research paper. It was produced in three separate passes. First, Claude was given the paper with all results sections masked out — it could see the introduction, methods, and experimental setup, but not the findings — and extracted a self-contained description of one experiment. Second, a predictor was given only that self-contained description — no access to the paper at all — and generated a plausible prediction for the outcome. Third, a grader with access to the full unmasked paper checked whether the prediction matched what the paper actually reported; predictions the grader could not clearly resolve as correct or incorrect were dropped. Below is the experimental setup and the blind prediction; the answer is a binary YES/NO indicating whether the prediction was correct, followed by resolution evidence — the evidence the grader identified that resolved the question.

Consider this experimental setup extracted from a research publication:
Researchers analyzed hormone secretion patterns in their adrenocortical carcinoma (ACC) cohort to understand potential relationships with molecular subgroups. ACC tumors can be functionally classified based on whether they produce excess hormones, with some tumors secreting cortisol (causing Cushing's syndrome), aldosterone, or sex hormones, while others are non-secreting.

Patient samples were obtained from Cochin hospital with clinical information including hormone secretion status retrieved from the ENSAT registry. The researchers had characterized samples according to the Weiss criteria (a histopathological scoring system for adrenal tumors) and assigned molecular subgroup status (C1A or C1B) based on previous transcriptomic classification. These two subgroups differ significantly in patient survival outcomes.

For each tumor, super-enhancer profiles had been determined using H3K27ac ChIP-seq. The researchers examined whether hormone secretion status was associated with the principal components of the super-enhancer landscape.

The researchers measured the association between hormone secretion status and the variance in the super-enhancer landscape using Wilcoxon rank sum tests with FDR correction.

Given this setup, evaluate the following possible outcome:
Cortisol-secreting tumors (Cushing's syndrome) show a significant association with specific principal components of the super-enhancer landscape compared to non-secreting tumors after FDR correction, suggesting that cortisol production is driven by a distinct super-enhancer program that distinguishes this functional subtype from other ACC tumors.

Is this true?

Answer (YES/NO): NO